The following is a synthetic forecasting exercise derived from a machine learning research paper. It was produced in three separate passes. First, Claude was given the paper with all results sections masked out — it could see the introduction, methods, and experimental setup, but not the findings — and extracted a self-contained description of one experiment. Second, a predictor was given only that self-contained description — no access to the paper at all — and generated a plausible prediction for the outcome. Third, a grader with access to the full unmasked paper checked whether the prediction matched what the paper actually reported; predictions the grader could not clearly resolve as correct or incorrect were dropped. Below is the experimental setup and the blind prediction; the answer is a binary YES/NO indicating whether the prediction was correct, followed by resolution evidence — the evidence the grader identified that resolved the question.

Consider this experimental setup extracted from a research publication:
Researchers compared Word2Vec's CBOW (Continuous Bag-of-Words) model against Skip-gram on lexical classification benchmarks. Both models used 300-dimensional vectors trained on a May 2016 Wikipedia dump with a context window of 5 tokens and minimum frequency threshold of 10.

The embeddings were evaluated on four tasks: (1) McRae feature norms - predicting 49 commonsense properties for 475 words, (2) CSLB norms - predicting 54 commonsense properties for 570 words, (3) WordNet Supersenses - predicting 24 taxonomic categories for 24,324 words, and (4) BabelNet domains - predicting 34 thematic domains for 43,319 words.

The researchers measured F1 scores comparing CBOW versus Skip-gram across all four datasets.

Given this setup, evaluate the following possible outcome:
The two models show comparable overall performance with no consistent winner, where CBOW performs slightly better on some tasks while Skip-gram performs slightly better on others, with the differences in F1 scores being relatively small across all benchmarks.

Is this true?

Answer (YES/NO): NO